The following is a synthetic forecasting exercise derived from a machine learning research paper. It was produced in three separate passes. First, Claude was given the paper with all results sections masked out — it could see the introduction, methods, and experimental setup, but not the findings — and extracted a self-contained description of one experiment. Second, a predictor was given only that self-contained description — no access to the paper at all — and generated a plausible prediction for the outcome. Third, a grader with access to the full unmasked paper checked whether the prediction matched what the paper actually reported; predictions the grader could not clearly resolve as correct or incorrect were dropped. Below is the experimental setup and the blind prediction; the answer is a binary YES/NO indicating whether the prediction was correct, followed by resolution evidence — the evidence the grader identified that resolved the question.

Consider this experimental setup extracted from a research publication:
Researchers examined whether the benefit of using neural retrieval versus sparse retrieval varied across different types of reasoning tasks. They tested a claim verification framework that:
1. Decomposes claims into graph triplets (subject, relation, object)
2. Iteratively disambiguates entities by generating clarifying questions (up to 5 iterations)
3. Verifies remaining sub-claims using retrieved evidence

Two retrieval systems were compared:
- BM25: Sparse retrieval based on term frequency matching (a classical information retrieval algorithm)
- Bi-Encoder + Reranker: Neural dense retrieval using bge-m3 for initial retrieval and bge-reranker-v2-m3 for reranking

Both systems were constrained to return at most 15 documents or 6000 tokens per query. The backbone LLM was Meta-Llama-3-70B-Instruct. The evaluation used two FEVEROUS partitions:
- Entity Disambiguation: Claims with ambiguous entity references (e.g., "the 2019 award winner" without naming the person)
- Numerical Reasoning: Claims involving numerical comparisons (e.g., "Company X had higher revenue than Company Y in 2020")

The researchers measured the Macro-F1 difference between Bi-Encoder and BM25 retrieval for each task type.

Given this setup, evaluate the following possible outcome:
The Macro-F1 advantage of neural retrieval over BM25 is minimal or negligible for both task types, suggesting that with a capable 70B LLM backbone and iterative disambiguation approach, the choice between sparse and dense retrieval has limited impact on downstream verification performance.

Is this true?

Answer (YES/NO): YES